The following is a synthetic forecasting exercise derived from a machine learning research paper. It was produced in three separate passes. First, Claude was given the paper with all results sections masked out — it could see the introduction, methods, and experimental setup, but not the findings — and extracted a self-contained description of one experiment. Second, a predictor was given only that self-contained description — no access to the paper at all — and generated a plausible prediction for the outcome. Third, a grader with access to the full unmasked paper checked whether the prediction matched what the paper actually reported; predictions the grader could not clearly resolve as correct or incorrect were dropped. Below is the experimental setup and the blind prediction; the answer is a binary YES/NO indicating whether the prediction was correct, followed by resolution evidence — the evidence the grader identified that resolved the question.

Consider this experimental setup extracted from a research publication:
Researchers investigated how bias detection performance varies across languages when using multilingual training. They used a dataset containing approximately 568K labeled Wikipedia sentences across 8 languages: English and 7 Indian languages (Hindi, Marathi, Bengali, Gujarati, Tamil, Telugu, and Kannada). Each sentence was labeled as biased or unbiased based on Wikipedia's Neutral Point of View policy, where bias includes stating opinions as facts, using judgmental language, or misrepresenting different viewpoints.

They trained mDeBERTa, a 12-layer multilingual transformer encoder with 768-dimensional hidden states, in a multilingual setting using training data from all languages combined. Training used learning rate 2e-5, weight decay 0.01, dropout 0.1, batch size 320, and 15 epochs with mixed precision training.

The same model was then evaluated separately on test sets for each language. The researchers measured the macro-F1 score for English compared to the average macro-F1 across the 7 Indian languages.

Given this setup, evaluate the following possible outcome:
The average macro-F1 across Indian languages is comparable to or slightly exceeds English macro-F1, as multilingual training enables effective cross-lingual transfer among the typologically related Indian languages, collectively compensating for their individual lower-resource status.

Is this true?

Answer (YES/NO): NO